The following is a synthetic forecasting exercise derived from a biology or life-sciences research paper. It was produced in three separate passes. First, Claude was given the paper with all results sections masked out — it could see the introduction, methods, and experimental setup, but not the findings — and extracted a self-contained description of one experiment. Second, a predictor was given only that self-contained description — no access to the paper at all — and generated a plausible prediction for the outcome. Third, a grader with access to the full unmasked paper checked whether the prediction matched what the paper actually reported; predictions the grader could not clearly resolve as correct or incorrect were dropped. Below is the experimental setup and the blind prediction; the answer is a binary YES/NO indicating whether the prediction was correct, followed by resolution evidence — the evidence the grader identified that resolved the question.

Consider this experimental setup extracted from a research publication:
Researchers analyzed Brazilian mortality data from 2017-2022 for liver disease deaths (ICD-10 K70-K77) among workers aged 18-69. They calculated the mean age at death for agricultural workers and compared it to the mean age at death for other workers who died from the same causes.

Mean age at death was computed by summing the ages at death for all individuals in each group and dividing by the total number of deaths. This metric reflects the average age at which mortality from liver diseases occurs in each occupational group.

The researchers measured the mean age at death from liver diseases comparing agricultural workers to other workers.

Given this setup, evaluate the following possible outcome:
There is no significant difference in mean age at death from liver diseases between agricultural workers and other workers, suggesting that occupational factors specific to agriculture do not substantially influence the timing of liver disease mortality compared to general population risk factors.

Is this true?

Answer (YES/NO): NO